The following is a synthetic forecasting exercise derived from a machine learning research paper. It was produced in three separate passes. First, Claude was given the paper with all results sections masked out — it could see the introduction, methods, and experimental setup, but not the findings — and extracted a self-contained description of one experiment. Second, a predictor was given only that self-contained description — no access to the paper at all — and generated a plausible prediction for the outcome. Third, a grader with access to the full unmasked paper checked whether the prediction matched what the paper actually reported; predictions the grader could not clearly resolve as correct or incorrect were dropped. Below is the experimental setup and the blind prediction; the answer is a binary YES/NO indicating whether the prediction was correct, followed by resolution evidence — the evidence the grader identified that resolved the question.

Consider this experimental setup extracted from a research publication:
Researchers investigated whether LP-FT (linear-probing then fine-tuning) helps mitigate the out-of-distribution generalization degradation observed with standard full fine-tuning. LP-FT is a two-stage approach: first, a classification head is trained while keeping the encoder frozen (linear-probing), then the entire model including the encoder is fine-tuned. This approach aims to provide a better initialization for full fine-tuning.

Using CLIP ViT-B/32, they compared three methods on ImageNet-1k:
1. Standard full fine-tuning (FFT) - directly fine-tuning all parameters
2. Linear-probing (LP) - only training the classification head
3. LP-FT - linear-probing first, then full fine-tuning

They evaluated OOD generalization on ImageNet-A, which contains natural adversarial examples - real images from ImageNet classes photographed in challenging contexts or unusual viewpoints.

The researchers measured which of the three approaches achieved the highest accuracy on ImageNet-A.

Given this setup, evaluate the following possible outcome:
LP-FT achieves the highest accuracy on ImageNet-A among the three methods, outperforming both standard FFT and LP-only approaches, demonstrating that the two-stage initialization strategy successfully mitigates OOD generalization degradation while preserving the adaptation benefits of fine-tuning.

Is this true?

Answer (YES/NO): YES